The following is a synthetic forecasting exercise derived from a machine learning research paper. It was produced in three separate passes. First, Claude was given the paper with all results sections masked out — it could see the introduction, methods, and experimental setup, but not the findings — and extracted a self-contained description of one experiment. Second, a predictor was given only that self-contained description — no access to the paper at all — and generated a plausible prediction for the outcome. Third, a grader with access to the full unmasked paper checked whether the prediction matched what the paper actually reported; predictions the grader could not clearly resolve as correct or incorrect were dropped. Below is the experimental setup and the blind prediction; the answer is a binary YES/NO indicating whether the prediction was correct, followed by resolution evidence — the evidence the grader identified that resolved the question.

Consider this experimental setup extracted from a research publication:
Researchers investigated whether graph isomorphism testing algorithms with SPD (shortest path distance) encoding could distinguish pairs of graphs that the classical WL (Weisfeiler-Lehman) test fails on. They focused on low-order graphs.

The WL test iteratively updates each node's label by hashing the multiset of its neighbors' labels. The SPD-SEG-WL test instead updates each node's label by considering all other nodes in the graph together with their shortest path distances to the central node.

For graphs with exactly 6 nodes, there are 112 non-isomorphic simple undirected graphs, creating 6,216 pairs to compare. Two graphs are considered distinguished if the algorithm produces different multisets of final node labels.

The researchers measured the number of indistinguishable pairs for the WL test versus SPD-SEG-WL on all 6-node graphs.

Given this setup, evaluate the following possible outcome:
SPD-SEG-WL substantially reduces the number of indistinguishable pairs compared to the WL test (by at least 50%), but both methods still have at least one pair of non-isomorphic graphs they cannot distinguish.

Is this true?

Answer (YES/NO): NO